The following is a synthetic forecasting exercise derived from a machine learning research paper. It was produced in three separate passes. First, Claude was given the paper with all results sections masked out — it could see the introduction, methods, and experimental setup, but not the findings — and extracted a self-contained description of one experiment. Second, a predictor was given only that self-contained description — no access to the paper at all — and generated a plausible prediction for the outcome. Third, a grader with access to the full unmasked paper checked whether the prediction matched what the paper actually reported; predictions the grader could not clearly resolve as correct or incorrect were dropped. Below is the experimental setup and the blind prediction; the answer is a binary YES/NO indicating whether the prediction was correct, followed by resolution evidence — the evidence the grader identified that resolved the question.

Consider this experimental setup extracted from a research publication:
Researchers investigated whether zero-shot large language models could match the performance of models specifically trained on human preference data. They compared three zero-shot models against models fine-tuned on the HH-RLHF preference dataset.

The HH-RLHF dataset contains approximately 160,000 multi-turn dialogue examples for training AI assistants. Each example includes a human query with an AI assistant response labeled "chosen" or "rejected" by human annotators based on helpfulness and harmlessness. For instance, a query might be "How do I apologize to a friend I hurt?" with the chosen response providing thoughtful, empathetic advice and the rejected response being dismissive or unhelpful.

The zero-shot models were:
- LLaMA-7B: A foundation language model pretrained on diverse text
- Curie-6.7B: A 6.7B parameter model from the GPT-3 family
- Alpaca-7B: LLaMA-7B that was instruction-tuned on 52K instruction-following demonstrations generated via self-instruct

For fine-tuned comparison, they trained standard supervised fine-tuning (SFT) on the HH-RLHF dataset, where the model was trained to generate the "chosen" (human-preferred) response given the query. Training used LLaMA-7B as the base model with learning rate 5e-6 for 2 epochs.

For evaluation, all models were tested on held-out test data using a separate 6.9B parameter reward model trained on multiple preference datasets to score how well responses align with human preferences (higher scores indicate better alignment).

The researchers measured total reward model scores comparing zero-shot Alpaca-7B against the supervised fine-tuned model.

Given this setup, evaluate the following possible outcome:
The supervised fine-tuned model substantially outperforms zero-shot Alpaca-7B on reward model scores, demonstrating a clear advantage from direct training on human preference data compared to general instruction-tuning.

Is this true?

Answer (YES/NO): NO